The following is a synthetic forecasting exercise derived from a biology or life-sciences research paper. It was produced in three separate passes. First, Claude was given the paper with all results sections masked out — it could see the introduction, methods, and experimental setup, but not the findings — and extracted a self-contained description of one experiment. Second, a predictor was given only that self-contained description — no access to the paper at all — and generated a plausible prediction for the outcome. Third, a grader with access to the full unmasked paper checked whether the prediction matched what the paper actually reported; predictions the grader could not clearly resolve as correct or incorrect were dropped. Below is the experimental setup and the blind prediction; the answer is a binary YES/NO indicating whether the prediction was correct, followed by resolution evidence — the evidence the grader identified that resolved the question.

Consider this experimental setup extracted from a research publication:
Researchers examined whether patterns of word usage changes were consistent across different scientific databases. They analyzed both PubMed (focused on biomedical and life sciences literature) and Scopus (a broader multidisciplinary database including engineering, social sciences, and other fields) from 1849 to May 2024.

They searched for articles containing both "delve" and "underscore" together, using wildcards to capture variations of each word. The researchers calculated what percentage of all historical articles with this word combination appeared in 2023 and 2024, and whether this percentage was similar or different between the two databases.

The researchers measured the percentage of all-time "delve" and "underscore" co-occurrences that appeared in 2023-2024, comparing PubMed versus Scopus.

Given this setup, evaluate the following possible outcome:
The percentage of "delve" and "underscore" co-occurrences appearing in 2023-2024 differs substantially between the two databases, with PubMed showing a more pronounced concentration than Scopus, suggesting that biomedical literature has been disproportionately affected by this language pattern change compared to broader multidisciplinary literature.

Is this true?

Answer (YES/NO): NO